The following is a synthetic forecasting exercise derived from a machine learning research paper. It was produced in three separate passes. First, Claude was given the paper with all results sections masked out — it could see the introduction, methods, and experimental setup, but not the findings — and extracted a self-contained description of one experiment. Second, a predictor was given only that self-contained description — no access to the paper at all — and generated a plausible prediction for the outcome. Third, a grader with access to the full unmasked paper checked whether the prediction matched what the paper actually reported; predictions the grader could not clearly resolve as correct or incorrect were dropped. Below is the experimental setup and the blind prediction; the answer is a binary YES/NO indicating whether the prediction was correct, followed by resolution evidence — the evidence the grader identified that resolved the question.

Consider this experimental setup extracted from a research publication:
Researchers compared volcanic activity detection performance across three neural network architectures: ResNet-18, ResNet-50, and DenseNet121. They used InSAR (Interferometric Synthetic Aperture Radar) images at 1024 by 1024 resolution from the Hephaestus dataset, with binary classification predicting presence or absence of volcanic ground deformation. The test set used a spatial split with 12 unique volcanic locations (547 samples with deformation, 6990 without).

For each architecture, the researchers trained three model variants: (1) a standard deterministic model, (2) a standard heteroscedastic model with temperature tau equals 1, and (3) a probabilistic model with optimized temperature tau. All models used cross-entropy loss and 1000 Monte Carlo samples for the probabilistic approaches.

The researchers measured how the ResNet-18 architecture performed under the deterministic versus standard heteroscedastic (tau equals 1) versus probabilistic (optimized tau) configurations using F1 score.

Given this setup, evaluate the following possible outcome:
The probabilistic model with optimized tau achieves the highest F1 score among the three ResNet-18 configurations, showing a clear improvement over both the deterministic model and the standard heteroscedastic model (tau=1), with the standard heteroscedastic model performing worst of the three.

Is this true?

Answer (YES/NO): NO